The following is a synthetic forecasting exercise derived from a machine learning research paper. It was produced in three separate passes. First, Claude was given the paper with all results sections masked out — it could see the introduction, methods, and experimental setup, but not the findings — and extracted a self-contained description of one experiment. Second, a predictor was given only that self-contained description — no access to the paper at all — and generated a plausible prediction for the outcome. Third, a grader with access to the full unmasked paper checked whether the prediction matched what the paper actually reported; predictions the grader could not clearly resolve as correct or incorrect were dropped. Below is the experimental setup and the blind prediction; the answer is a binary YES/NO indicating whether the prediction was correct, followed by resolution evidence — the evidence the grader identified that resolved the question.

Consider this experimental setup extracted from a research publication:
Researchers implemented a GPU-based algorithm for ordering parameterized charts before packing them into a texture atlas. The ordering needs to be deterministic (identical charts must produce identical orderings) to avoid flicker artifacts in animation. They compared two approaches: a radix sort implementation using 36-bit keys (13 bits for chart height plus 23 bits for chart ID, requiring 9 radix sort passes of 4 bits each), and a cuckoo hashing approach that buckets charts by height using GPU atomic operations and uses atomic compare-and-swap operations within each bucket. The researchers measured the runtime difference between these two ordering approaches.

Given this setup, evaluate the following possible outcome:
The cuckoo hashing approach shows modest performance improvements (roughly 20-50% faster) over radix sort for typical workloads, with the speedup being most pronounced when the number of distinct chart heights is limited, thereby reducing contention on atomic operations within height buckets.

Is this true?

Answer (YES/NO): NO